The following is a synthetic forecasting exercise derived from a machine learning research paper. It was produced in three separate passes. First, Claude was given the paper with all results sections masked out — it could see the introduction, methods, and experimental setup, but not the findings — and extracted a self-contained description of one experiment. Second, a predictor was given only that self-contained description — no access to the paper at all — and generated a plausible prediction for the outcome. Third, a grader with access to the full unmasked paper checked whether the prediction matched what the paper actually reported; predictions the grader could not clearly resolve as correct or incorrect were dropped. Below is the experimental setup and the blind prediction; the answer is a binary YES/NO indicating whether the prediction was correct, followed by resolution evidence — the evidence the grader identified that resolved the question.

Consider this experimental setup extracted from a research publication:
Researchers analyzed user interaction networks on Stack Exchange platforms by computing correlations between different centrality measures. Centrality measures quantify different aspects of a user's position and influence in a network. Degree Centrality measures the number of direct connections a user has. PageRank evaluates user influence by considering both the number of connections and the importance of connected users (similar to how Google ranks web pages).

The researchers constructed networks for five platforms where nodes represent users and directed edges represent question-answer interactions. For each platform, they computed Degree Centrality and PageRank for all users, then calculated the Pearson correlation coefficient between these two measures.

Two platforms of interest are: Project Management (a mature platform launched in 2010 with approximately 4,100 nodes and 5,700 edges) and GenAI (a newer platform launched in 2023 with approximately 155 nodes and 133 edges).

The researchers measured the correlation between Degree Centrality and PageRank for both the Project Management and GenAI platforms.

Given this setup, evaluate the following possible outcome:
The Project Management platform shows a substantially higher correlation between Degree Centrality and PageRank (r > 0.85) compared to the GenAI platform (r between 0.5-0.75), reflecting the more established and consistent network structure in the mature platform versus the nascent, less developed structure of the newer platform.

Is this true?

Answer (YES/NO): NO